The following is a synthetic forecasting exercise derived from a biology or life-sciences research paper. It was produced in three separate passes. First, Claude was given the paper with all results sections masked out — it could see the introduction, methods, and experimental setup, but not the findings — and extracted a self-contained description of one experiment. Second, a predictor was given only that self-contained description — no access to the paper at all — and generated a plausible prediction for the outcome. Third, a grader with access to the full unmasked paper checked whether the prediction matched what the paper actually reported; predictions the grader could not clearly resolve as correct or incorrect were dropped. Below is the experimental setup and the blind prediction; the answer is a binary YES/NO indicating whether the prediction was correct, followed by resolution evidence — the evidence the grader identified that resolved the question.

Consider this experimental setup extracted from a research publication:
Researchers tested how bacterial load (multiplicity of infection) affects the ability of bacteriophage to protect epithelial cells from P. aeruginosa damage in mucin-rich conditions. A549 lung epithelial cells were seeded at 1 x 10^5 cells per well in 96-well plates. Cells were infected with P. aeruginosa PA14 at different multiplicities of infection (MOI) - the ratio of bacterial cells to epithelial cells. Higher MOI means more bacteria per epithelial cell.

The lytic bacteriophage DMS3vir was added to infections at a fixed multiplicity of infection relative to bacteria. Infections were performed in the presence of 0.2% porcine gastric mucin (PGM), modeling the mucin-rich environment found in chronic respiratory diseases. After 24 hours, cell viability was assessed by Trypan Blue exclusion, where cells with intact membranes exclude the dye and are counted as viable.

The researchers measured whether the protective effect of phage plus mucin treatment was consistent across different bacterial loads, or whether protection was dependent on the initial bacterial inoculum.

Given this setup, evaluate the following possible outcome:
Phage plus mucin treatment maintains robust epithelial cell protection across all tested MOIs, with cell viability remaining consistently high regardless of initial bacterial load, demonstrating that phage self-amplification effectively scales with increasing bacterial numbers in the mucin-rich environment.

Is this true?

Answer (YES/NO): NO